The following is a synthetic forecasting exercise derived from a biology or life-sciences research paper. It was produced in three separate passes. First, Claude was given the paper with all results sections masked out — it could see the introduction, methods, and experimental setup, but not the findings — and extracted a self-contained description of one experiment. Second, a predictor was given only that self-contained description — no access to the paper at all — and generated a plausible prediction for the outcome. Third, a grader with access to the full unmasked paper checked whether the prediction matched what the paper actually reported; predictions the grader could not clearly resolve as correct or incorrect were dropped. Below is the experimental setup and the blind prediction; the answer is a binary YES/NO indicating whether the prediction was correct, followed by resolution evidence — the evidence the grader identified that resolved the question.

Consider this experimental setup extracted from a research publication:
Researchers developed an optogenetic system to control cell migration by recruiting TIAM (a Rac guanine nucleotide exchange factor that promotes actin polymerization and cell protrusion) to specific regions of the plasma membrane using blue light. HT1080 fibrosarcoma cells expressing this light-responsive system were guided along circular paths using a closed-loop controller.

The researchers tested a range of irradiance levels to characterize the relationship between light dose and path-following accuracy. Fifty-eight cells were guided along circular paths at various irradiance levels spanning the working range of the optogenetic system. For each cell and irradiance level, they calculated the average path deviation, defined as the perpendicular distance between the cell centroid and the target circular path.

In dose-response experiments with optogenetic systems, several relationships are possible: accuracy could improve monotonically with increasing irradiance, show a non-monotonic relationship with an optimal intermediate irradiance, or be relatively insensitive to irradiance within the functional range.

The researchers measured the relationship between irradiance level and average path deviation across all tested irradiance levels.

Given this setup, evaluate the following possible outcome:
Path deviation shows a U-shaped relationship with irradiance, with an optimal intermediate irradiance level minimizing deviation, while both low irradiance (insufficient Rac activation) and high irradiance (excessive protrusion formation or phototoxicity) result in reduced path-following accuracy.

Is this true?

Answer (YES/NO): NO